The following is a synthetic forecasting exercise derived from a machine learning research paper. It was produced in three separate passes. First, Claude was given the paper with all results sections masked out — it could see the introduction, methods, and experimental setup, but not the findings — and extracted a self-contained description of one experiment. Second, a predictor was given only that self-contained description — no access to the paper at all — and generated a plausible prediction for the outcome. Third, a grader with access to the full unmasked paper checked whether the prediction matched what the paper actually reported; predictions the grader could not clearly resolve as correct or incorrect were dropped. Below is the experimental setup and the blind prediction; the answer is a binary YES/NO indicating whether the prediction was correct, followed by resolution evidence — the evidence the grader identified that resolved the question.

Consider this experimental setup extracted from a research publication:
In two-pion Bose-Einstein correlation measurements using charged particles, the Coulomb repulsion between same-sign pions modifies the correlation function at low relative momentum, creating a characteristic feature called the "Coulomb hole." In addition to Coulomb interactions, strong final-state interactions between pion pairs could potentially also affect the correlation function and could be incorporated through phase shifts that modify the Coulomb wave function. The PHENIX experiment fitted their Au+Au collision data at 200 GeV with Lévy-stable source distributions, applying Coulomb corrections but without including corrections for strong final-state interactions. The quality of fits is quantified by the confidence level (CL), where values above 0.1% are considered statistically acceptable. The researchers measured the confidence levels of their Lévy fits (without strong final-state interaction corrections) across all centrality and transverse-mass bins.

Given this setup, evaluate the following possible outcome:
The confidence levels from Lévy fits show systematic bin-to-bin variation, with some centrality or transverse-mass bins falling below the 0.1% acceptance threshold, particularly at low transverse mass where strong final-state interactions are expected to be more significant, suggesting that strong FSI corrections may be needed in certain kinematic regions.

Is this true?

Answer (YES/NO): NO